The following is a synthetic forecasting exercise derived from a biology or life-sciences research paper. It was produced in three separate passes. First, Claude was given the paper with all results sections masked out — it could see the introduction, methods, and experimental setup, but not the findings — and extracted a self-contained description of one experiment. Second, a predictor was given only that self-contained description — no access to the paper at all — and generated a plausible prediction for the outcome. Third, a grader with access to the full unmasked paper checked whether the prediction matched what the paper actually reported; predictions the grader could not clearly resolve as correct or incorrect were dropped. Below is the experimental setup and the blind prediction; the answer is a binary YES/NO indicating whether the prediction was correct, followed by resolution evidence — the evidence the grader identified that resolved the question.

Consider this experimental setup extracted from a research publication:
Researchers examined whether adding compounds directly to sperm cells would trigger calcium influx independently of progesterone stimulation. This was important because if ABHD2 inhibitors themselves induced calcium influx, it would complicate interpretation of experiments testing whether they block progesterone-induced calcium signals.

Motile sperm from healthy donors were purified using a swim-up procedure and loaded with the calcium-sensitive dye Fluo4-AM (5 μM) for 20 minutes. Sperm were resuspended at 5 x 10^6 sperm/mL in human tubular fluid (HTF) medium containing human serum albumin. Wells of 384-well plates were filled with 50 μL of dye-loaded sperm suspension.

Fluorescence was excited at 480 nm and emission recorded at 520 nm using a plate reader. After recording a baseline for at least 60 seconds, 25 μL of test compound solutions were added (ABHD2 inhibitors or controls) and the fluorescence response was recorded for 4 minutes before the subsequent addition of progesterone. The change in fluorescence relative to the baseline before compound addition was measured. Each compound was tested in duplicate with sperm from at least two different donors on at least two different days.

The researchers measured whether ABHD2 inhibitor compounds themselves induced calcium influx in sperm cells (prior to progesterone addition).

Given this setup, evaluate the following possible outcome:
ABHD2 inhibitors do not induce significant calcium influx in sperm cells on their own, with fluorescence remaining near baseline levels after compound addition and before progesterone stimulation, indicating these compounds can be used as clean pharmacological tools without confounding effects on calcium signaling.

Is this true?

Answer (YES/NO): YES